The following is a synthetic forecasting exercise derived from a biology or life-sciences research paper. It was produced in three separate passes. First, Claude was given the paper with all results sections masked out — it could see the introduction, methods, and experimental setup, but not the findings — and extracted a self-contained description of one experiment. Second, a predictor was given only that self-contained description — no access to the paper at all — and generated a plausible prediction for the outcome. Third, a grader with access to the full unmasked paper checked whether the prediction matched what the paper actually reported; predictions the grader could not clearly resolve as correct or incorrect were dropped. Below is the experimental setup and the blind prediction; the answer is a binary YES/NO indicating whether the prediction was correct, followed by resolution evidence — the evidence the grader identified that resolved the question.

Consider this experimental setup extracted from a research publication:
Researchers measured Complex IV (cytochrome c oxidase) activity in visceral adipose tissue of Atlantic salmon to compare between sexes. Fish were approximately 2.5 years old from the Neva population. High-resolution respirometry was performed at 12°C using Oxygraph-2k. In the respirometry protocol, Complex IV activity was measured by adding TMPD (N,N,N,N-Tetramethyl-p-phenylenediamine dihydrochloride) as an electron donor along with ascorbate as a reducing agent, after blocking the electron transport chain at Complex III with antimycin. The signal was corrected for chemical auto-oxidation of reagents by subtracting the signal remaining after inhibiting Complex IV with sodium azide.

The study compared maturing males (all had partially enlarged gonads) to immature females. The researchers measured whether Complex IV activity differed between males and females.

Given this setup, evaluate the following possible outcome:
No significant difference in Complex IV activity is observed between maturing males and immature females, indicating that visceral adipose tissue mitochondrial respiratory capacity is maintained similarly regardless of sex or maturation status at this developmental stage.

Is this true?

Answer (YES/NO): YES